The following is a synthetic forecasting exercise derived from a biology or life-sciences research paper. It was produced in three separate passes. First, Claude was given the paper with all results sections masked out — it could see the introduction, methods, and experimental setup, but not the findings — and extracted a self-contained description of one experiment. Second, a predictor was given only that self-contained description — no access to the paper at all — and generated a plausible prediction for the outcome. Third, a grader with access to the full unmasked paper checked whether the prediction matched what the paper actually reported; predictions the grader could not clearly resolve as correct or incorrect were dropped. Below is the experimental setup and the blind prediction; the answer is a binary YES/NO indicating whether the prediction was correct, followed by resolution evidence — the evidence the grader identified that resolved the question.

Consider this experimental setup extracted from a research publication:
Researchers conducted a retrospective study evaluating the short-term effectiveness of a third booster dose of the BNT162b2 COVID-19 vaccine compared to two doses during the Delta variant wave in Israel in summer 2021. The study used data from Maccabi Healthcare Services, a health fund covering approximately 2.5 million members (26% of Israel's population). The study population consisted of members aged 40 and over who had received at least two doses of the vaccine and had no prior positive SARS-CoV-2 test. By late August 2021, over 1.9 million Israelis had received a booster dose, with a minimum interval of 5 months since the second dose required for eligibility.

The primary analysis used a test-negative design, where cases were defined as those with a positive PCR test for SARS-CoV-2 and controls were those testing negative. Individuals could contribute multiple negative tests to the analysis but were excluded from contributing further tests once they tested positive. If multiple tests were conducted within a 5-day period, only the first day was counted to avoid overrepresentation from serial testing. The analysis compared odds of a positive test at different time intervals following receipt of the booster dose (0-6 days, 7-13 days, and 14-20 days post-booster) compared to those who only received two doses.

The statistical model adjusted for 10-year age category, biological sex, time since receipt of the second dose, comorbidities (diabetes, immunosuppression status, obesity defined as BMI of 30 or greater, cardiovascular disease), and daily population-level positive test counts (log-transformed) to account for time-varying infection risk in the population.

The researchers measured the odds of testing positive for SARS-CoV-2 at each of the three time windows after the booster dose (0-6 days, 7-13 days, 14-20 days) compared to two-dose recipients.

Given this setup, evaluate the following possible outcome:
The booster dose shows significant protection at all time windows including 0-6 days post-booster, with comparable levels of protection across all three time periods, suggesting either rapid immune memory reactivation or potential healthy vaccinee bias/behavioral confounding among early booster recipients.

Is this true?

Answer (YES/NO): NO